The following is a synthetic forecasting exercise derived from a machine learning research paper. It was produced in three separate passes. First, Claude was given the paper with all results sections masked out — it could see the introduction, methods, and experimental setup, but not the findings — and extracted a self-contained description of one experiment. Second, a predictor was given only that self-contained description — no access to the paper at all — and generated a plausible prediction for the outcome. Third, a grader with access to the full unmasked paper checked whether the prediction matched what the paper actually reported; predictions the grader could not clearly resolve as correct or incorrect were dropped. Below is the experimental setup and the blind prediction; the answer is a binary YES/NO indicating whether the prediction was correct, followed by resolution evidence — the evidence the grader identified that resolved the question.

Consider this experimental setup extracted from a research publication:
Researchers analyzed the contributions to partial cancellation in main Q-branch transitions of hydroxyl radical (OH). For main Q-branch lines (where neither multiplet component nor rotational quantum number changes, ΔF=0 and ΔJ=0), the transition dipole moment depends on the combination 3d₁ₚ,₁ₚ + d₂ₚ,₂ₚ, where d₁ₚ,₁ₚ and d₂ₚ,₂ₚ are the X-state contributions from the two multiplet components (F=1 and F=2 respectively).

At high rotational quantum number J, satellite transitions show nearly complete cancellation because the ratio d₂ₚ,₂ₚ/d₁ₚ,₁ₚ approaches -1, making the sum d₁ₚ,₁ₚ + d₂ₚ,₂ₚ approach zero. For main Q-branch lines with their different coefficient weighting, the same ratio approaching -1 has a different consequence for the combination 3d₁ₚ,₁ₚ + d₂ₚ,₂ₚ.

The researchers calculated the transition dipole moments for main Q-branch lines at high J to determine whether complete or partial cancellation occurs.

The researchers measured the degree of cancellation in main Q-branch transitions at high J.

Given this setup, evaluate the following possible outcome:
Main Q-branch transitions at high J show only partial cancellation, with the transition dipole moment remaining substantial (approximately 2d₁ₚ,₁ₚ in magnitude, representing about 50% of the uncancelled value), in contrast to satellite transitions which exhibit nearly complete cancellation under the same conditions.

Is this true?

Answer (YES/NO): YES